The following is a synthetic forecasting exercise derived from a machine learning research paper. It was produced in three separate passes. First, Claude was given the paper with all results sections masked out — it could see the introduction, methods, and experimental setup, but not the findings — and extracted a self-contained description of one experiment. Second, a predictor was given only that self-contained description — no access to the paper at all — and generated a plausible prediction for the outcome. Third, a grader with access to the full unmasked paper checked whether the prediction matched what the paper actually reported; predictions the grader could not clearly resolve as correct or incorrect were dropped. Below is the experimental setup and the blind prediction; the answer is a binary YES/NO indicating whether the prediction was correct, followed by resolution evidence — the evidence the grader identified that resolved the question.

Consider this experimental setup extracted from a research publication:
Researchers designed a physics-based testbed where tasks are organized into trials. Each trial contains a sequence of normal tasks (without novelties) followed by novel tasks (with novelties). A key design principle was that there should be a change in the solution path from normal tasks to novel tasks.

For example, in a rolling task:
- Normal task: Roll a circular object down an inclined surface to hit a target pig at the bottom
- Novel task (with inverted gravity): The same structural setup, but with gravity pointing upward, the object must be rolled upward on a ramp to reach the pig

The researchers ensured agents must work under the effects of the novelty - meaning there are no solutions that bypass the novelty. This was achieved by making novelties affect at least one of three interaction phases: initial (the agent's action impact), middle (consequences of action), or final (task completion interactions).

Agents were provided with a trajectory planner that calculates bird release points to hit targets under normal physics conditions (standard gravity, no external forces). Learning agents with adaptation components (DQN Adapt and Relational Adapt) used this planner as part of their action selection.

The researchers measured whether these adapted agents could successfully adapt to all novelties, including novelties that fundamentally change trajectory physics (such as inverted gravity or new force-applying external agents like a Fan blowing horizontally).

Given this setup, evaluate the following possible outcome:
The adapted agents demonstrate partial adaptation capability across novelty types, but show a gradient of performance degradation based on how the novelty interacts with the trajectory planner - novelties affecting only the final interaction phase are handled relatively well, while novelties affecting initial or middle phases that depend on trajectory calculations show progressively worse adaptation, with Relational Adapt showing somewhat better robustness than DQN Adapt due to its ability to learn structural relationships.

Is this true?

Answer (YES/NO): NO